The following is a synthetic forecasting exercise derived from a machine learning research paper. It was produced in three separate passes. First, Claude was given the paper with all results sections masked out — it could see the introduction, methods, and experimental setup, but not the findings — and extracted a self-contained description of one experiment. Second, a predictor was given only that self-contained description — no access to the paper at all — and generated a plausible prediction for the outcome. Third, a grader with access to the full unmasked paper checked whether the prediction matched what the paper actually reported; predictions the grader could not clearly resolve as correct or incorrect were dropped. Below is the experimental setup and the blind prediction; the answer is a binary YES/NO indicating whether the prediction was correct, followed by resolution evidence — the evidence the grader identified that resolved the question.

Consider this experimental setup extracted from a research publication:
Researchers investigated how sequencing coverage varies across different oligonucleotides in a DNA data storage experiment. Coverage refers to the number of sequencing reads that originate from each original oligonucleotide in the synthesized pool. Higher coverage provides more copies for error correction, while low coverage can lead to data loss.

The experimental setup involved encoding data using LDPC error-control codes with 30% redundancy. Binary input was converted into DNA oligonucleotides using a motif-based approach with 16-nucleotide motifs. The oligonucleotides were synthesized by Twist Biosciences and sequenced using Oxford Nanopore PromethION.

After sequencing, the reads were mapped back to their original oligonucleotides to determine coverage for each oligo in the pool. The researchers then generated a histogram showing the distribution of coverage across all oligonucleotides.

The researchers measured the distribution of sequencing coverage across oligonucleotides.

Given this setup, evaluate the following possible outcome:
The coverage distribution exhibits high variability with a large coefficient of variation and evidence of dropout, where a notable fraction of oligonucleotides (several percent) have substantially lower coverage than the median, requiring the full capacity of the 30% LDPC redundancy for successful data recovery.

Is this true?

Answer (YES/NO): NO